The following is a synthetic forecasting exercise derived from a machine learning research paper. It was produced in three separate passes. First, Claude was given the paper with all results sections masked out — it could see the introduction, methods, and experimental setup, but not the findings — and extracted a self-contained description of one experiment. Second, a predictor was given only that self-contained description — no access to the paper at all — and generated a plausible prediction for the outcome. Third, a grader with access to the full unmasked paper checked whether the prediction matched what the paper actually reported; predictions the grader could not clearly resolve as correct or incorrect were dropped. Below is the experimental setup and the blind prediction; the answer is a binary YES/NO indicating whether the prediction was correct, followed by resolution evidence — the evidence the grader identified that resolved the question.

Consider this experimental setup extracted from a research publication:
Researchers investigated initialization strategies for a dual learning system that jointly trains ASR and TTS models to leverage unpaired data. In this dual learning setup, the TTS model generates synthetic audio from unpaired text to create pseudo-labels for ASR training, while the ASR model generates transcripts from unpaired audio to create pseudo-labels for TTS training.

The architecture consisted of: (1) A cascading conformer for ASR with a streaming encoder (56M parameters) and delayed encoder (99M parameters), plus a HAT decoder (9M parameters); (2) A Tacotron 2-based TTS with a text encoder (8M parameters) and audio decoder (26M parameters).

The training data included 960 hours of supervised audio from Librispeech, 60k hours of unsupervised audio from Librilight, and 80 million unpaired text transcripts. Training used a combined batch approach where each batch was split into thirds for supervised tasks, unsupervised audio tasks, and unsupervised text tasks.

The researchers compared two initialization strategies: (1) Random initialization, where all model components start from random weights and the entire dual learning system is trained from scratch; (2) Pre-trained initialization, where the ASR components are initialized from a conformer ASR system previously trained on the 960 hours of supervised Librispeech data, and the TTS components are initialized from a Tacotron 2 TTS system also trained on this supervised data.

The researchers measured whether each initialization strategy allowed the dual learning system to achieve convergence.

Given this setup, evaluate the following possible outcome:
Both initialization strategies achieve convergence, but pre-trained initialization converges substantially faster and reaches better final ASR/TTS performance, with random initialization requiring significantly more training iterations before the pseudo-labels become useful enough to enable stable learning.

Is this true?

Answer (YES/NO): NO